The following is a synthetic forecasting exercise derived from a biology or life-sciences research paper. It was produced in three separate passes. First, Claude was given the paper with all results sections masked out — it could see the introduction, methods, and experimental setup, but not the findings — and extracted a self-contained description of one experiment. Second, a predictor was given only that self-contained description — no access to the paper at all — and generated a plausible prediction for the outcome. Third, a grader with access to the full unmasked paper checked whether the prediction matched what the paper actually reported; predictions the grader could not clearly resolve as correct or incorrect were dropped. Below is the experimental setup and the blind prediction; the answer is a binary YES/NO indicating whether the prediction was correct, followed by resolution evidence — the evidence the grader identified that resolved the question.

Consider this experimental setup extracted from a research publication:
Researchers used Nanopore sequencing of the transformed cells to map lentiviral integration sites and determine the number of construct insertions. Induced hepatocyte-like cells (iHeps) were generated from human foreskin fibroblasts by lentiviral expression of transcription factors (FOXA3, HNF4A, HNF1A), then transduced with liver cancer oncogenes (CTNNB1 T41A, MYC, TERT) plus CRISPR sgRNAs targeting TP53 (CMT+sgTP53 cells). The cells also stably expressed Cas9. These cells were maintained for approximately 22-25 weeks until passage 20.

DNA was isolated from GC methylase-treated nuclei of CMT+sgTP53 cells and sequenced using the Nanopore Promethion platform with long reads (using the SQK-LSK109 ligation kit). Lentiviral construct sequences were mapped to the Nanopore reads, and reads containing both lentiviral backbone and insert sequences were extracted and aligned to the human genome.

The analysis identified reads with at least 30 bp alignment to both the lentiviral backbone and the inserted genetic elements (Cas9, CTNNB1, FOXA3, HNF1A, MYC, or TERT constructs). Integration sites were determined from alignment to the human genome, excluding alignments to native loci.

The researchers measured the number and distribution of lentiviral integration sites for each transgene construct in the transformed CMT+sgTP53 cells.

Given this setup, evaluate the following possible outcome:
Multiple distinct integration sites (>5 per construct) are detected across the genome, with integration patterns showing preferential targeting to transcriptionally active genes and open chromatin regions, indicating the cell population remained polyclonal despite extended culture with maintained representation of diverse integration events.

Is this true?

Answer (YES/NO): NO